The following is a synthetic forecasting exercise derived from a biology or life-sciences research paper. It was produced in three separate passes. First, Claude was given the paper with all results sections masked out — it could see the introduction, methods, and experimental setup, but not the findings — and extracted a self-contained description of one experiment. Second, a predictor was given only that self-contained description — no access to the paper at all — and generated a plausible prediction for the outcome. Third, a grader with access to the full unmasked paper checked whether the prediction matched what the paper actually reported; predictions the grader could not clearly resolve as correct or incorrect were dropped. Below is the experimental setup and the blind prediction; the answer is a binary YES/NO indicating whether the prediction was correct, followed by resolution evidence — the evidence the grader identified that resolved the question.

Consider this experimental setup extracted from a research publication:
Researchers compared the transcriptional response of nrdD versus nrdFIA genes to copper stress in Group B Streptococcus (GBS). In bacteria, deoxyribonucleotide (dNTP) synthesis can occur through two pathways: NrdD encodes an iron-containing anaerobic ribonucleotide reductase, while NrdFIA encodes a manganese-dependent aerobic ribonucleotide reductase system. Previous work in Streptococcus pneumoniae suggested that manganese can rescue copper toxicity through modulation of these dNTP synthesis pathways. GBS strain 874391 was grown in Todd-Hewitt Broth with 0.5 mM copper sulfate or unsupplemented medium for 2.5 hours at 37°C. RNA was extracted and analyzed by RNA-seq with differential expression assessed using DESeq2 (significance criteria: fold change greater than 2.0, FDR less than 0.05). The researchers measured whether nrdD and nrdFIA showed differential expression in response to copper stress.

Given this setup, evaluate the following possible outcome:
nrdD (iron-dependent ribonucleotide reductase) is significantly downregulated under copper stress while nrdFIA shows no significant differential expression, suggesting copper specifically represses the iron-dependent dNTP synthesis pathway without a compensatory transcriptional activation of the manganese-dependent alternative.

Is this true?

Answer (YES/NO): NO